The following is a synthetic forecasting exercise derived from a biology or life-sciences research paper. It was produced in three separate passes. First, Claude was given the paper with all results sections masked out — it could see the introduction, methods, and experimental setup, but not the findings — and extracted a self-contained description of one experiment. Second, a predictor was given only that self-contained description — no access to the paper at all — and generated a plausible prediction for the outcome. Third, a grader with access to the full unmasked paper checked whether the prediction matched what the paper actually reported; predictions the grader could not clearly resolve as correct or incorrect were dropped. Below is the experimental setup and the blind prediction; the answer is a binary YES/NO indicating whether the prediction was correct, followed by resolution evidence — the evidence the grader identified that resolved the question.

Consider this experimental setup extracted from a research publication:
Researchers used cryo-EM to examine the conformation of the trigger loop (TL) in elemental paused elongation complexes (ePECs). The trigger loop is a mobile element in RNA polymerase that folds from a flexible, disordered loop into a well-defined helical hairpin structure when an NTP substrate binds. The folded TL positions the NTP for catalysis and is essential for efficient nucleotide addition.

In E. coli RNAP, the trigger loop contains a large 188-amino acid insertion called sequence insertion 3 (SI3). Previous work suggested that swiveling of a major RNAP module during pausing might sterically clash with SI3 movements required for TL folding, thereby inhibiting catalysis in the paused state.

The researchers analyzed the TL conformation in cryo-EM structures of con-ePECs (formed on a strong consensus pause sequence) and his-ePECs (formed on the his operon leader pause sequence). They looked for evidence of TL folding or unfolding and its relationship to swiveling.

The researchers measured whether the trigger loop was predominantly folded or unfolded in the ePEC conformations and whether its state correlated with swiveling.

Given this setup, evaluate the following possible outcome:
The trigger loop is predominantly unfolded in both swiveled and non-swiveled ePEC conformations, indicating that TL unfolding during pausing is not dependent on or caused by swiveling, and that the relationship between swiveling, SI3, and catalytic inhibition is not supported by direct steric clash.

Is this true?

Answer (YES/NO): NO